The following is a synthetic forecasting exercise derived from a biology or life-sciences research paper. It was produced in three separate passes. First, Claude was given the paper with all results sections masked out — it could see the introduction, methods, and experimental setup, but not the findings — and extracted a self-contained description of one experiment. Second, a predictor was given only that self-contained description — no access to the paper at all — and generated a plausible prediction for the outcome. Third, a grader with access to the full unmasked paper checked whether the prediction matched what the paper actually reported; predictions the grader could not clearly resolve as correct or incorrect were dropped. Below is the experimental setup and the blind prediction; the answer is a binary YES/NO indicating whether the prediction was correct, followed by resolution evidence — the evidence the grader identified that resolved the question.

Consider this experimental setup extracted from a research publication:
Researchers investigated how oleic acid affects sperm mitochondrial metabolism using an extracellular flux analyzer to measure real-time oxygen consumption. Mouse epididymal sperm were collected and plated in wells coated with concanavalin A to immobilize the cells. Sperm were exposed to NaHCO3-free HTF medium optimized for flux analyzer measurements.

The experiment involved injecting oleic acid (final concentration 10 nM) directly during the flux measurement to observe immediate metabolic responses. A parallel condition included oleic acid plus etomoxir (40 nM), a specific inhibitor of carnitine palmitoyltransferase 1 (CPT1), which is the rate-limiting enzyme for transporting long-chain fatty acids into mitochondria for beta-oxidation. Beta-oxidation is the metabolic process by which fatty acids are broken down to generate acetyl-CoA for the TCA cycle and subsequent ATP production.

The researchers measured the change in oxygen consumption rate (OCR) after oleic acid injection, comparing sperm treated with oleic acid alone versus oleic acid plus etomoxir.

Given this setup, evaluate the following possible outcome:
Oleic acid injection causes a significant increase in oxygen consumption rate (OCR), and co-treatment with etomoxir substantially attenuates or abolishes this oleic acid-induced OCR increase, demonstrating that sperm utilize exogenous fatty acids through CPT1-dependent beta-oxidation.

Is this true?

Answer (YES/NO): YES